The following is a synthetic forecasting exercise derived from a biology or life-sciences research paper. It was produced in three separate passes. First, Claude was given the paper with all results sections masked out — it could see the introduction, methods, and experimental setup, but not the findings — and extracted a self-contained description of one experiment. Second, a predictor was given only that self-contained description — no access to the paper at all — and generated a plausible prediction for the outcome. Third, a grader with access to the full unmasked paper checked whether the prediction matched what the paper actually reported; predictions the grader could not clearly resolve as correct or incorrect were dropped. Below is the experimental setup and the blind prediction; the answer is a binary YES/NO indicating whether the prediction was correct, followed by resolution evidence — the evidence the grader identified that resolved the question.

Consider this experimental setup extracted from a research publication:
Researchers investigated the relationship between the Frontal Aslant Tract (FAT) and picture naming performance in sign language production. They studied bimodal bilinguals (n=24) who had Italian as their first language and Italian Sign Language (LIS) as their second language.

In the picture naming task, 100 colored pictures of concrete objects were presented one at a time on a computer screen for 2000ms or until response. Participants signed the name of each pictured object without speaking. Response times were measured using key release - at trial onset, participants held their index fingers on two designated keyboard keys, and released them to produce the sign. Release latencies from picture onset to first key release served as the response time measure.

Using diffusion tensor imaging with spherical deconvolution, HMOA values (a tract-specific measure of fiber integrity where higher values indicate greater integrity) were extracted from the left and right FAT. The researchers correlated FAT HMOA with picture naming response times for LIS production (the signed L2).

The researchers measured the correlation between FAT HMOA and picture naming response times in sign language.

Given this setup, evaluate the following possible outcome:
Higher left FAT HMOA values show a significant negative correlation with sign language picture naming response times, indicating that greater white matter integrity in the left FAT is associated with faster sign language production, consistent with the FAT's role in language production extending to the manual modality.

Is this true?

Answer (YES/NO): NO